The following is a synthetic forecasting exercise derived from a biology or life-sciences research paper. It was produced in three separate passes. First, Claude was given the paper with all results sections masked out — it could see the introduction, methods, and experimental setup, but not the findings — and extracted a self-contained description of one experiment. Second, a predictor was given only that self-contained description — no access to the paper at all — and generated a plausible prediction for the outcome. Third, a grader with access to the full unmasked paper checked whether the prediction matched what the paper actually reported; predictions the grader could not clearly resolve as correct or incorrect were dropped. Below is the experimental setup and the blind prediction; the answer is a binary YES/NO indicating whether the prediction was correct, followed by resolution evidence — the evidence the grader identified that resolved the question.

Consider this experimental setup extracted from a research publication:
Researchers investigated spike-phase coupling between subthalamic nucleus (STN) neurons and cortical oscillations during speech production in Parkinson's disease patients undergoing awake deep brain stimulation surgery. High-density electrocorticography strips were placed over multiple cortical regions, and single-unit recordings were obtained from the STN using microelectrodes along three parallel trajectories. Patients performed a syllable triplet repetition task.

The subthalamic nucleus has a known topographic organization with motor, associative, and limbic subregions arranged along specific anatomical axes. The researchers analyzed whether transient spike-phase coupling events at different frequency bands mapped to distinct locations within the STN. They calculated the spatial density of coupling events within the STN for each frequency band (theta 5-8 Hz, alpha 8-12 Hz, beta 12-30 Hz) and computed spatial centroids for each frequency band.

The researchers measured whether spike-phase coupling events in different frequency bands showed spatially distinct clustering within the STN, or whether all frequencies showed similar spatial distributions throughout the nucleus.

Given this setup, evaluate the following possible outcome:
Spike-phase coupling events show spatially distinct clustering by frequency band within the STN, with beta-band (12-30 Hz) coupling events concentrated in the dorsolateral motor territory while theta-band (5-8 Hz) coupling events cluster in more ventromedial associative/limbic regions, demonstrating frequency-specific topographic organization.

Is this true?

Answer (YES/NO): NO